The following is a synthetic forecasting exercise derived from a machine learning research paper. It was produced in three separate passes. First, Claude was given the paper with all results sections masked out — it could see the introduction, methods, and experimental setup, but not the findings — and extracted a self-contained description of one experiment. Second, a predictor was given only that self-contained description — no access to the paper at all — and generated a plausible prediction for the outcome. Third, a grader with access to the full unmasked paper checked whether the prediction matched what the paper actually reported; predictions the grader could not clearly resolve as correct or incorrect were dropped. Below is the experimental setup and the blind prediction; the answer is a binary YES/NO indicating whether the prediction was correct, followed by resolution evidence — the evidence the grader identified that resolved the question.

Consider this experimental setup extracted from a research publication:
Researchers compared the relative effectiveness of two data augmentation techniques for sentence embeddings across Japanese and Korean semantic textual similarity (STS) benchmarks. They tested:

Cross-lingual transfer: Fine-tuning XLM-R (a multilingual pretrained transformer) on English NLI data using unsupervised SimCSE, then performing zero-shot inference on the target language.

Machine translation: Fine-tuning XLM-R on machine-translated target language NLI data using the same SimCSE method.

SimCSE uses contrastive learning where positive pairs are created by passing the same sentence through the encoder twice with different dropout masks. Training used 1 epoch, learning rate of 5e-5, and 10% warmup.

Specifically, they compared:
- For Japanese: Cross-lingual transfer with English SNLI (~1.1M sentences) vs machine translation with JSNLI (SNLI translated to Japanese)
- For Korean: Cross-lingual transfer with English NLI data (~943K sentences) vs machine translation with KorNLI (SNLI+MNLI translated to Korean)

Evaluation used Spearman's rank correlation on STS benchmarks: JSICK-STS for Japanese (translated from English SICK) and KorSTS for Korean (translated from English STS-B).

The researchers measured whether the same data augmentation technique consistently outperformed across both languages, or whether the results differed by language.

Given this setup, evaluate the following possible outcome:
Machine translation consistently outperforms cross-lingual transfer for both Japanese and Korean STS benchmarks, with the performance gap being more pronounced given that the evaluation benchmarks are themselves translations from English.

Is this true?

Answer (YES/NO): NO